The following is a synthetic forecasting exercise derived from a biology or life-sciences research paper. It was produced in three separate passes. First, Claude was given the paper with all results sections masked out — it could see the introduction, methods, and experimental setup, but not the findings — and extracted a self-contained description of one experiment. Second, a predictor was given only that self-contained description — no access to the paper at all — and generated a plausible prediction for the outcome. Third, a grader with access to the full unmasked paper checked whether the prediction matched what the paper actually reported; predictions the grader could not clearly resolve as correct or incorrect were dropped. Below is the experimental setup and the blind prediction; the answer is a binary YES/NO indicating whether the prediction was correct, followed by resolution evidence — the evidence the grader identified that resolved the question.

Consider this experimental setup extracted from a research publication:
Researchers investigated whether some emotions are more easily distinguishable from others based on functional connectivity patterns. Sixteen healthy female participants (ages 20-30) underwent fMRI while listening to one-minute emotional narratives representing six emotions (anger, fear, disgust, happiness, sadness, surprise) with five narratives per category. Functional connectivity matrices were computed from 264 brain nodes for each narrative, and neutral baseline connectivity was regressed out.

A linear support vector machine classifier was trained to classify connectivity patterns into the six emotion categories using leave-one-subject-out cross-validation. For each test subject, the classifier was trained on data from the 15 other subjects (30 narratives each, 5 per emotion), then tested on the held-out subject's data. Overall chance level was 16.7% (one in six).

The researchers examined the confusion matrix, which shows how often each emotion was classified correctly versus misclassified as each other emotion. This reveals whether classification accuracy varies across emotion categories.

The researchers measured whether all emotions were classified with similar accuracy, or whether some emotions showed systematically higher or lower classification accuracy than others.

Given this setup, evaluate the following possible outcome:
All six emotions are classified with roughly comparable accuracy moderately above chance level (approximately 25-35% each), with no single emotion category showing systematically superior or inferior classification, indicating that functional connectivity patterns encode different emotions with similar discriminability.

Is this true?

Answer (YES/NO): NO